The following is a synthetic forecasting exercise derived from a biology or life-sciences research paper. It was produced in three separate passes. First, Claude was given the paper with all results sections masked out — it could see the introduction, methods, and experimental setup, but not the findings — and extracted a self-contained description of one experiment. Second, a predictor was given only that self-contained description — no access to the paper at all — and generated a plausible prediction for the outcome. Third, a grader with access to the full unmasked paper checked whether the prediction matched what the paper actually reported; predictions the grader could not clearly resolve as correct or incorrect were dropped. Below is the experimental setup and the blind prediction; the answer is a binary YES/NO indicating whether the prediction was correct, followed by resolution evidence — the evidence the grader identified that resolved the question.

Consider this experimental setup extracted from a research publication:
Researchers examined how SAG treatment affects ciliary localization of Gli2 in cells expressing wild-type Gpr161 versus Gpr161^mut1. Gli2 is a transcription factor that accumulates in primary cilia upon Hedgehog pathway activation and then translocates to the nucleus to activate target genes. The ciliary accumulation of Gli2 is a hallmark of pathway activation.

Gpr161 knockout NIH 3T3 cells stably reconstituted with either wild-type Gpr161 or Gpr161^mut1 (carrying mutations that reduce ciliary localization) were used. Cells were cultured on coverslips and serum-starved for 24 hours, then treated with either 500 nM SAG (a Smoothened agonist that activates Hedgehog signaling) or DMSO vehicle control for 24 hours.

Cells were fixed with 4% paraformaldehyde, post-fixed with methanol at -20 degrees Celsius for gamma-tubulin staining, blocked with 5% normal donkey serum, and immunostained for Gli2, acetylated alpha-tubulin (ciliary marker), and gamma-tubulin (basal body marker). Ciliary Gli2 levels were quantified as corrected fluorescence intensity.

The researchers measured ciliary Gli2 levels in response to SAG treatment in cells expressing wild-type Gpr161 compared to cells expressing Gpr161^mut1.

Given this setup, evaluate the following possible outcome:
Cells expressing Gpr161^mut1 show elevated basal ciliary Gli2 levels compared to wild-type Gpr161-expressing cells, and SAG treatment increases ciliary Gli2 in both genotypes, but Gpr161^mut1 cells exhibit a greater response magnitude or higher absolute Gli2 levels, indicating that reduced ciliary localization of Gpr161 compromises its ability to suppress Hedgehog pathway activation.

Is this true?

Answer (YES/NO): NO